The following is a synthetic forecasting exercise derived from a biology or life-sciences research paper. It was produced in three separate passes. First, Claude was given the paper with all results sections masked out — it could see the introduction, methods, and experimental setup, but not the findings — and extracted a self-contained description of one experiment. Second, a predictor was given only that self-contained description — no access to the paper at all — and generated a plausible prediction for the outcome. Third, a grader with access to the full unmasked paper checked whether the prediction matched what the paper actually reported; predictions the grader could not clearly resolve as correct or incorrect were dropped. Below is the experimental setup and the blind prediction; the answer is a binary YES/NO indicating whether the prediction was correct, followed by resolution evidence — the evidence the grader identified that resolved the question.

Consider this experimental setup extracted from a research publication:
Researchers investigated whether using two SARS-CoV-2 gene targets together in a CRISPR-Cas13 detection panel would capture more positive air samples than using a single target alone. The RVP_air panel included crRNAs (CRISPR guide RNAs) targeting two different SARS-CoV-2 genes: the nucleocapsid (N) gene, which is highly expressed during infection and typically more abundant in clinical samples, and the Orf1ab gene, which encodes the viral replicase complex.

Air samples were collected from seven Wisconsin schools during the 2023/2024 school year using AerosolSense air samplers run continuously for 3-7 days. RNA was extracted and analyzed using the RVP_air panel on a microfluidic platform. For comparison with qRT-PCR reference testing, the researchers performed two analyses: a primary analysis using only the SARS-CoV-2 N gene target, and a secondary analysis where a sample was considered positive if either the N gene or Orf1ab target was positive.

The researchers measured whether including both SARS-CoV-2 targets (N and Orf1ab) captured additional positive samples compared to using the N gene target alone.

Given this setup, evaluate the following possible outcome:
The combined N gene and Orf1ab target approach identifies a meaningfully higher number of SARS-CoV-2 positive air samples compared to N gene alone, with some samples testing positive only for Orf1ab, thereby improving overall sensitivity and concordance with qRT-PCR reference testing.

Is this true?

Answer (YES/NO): NO